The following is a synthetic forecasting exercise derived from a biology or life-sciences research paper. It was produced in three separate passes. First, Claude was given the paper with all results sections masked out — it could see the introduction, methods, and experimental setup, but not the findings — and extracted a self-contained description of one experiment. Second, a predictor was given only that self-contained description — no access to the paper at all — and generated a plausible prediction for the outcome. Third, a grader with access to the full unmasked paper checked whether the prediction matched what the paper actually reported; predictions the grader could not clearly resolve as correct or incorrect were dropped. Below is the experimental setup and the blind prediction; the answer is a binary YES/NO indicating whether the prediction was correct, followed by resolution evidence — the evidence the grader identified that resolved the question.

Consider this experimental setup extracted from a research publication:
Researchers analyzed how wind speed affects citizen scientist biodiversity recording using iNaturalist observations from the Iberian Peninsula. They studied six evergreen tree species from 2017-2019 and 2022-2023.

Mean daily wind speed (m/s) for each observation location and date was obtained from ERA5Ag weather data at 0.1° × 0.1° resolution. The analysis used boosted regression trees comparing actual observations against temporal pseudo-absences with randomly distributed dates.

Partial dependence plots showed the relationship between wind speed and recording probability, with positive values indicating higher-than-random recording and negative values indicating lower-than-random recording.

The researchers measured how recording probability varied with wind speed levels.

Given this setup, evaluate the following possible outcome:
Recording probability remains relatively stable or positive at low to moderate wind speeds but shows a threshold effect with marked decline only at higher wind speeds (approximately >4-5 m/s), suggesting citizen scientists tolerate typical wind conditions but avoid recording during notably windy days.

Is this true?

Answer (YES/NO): NO